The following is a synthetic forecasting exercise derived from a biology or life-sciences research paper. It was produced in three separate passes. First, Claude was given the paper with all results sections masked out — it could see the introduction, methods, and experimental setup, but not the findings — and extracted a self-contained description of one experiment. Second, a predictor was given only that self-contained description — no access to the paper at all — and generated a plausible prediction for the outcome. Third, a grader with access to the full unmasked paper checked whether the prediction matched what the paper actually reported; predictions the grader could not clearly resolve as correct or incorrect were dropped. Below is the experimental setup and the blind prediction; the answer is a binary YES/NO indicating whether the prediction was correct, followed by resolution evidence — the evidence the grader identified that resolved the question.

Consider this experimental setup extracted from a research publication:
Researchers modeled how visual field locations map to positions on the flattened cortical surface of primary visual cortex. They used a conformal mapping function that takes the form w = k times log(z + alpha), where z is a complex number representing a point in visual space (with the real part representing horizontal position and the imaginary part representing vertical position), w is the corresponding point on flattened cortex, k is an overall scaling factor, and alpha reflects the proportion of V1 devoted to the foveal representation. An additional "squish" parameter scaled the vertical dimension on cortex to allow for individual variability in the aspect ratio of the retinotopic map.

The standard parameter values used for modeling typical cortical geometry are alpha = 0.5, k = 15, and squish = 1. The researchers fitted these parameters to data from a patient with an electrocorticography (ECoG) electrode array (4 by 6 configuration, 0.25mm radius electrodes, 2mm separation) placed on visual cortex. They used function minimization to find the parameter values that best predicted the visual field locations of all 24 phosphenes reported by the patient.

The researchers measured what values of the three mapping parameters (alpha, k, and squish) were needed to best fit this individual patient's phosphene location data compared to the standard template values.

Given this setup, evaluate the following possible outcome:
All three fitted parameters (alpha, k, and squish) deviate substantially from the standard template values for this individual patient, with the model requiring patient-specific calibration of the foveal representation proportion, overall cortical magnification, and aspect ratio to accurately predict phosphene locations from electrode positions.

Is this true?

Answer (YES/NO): NO